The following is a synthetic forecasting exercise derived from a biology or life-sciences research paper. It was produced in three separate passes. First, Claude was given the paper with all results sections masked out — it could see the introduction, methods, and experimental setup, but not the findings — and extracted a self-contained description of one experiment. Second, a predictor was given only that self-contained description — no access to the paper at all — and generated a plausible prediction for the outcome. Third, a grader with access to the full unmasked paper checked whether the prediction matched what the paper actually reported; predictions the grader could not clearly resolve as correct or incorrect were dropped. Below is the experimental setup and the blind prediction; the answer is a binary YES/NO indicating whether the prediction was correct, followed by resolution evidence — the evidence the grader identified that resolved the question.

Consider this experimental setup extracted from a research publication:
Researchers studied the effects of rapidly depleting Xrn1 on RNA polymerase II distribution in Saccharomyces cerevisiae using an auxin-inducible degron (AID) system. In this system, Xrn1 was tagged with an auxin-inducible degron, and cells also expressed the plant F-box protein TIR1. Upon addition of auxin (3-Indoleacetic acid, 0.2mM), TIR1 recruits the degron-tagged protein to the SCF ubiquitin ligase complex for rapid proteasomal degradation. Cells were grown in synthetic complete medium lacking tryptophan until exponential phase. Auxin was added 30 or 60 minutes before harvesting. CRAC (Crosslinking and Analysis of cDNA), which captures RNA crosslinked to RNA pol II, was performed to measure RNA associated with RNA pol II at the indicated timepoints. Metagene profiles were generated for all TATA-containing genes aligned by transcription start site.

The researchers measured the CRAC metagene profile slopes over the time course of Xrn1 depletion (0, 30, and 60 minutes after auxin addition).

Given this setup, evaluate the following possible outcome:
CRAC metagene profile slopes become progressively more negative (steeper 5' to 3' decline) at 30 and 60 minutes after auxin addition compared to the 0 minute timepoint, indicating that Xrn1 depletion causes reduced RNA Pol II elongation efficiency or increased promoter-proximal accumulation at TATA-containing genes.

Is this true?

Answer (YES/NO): NO